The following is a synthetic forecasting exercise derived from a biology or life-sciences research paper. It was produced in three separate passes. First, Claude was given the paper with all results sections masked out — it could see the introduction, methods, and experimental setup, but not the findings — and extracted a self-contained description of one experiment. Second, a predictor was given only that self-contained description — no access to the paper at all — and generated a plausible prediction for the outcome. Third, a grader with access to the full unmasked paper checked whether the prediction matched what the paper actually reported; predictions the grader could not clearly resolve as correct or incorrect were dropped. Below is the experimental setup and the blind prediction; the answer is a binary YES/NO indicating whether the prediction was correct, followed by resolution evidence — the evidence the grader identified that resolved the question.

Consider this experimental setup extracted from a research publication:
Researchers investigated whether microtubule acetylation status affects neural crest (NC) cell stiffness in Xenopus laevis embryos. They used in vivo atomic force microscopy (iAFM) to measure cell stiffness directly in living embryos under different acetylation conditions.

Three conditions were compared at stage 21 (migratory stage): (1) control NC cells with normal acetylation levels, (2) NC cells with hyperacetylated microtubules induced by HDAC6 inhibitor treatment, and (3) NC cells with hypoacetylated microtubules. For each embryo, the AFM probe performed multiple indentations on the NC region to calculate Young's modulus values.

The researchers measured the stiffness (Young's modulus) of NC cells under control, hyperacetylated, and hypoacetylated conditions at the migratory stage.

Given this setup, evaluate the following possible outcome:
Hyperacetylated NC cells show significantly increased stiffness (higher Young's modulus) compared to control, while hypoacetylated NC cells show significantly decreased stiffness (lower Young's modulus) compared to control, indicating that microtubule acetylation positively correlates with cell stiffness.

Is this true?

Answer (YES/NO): YES